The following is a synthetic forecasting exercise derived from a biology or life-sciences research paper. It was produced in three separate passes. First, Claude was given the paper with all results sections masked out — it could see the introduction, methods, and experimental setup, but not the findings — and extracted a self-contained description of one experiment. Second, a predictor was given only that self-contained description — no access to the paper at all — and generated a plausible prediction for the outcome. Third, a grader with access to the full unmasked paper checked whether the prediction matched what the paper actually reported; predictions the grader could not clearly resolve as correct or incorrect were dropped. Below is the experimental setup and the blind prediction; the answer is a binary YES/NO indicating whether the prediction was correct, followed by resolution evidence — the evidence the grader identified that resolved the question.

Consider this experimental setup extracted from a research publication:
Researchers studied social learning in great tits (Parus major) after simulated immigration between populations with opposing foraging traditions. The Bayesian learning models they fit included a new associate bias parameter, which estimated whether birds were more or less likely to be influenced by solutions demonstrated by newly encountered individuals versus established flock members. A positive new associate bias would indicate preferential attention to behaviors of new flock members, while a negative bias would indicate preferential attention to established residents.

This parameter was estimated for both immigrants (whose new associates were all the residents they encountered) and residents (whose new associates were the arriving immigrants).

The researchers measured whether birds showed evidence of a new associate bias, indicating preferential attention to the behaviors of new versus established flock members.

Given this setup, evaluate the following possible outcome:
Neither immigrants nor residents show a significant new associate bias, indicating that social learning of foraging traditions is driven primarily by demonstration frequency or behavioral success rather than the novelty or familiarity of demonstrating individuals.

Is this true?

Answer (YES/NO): NO